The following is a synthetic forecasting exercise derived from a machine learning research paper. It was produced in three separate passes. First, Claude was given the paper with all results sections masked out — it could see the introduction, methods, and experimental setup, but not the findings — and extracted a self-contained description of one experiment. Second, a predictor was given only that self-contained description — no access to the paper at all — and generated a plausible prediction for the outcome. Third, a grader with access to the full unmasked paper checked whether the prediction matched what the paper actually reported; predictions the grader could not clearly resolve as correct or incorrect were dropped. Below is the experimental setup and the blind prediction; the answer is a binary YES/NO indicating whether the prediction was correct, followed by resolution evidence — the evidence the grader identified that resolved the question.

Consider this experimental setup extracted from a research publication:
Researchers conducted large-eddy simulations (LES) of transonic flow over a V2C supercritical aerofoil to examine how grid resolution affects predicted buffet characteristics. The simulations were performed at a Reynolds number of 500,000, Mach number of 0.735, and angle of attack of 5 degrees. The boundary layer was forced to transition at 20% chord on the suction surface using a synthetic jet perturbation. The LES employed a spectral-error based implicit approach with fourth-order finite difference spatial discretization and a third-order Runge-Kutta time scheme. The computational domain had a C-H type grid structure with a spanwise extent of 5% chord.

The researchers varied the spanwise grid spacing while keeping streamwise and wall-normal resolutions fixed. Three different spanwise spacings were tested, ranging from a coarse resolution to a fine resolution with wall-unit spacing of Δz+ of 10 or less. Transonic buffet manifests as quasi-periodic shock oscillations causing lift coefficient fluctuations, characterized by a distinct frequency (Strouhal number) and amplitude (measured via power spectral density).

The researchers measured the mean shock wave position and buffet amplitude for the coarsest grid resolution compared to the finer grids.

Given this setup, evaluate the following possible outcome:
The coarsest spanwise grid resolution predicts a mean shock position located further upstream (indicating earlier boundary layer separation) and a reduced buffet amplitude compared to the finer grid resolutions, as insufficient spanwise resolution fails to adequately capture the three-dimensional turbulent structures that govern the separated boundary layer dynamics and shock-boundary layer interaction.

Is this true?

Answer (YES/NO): NO